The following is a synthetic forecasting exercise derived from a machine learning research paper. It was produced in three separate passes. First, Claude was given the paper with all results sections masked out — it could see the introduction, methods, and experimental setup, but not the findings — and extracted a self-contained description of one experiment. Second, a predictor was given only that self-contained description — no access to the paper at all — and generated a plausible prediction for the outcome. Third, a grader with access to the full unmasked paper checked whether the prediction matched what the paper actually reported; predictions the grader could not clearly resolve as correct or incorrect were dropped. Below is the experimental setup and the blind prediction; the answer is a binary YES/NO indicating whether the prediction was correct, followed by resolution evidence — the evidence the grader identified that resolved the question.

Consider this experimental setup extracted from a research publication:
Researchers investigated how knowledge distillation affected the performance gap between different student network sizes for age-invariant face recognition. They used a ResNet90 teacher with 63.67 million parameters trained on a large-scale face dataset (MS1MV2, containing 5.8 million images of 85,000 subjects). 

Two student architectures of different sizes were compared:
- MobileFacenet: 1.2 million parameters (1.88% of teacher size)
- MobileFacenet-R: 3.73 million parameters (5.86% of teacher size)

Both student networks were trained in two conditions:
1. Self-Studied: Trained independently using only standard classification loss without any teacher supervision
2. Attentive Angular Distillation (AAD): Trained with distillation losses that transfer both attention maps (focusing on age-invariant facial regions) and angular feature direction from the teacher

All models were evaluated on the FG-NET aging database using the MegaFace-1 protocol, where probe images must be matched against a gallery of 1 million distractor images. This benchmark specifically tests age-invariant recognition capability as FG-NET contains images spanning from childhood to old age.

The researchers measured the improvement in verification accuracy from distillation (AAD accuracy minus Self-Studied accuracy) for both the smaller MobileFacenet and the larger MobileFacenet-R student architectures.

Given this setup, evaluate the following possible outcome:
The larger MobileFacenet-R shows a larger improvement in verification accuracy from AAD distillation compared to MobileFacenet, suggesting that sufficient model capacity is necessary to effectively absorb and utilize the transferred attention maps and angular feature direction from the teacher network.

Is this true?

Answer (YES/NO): NO